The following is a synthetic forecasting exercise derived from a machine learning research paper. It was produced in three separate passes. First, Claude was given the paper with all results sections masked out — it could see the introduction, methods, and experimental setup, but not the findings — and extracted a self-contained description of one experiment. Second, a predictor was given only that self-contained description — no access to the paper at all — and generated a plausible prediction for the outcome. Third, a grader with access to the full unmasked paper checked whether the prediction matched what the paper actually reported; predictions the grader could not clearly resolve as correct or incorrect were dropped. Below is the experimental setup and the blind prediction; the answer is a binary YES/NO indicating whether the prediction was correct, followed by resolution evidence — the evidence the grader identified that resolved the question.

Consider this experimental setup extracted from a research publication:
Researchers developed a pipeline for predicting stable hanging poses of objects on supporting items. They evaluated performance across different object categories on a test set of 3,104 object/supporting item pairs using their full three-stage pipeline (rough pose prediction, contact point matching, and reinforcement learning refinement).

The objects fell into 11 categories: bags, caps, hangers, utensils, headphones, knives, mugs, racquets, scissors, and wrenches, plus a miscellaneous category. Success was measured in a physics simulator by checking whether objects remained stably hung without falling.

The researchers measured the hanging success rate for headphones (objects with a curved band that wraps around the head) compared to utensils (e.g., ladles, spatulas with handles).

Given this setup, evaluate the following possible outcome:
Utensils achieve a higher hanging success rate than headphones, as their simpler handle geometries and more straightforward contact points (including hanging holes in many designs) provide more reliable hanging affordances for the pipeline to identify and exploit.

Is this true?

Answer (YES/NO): NO